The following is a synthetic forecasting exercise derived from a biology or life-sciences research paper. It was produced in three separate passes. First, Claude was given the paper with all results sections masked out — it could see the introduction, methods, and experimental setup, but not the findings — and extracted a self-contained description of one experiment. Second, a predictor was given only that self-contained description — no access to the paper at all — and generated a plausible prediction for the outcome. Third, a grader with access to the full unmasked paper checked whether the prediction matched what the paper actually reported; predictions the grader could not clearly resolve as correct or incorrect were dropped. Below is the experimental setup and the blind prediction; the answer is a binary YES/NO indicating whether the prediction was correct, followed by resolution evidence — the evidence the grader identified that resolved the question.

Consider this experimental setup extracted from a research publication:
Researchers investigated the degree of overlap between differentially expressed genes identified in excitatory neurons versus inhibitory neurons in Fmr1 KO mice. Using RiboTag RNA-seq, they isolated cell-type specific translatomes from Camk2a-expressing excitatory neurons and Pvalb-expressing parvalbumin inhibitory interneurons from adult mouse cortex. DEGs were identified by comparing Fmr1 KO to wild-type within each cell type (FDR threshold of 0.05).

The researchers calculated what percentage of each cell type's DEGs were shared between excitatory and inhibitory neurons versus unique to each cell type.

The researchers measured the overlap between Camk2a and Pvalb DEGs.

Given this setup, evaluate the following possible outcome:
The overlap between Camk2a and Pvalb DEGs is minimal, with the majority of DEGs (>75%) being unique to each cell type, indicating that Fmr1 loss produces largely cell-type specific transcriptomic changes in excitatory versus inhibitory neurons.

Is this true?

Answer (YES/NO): NO